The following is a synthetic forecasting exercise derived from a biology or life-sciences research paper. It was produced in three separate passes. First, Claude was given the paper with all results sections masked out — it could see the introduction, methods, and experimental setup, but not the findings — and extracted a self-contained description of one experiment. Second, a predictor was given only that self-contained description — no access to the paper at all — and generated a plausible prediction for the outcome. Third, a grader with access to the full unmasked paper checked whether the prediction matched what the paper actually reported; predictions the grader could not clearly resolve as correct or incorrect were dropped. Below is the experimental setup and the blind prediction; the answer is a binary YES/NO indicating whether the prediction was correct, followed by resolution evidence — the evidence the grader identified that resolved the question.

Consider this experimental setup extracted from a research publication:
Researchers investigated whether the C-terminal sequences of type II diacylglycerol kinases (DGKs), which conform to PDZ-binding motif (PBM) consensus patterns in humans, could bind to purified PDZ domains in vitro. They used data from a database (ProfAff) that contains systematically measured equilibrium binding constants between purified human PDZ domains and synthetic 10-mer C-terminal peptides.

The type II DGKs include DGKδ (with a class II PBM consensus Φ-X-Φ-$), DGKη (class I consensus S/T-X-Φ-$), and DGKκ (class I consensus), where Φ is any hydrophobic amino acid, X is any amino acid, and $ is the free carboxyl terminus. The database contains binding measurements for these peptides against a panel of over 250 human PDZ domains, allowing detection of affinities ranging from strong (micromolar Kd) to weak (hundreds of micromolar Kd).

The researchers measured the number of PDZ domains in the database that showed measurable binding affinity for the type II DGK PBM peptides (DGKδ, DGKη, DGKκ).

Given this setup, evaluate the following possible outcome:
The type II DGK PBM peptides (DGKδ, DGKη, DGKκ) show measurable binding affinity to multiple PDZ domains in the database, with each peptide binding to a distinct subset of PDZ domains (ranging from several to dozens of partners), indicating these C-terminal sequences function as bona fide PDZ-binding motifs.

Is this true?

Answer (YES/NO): NO